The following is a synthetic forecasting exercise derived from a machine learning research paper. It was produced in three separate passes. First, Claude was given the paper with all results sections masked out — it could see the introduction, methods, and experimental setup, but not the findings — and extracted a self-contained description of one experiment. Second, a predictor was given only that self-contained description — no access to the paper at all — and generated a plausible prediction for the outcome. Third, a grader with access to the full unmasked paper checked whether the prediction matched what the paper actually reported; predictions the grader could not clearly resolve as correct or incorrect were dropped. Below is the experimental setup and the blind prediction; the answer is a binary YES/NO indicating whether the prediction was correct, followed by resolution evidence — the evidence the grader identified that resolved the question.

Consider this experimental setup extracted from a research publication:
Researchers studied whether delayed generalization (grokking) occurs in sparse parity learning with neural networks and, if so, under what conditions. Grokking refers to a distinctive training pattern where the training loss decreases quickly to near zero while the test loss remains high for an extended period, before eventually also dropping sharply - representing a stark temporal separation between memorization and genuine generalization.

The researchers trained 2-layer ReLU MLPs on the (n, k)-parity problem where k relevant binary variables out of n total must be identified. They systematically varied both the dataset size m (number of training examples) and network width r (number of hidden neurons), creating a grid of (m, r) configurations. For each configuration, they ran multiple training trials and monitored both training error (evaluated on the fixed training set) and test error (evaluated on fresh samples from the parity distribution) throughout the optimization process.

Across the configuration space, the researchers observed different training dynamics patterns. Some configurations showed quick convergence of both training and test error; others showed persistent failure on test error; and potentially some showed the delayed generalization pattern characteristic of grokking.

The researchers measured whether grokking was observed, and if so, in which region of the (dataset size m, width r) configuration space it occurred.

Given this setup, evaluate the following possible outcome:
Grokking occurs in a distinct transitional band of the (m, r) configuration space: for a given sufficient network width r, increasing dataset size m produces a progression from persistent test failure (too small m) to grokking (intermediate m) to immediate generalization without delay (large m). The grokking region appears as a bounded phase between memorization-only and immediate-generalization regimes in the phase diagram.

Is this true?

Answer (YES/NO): NO